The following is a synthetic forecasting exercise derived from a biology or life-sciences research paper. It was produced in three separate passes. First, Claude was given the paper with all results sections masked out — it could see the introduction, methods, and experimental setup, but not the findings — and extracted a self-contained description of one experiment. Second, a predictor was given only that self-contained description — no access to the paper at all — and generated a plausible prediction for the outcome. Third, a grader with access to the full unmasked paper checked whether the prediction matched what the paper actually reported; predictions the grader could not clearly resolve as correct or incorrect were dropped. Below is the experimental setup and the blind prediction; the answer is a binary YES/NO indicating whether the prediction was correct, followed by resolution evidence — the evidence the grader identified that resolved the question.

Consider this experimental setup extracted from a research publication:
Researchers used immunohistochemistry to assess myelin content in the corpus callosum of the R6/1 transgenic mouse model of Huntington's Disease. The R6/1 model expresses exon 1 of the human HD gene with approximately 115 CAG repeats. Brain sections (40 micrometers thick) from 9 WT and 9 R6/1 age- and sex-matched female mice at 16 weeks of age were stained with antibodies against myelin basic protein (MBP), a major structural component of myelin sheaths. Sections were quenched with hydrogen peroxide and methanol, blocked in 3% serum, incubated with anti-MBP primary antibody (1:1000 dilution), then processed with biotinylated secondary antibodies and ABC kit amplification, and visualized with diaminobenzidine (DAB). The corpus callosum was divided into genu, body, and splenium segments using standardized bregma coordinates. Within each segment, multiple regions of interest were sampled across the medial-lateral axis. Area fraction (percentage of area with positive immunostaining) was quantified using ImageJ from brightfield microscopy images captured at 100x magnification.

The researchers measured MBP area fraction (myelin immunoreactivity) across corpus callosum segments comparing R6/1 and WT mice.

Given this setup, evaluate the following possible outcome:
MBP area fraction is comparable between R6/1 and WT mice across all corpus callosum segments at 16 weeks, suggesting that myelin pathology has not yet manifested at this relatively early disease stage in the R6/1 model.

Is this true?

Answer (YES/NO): NO